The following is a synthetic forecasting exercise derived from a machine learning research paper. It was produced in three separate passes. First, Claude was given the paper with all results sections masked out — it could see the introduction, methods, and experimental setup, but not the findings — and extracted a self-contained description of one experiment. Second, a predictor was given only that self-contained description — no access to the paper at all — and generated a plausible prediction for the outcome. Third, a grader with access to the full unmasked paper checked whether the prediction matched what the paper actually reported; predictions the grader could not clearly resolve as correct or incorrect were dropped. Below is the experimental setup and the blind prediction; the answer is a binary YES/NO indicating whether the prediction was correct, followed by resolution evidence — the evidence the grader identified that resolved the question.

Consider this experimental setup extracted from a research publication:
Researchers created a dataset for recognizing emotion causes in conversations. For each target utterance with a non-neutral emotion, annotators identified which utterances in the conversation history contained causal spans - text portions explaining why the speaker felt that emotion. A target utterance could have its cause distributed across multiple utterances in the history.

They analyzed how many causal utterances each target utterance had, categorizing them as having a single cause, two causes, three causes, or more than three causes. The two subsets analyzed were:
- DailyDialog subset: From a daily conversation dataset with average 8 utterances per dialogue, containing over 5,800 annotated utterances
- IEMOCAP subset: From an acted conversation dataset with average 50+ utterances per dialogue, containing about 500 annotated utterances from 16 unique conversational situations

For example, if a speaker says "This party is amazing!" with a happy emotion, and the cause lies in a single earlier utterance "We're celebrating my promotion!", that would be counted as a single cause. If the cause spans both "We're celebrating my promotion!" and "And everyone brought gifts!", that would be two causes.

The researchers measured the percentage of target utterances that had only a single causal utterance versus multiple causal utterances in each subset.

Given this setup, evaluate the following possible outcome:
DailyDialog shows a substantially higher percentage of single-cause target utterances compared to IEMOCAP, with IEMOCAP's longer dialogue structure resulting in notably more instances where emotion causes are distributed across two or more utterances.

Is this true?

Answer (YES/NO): YES